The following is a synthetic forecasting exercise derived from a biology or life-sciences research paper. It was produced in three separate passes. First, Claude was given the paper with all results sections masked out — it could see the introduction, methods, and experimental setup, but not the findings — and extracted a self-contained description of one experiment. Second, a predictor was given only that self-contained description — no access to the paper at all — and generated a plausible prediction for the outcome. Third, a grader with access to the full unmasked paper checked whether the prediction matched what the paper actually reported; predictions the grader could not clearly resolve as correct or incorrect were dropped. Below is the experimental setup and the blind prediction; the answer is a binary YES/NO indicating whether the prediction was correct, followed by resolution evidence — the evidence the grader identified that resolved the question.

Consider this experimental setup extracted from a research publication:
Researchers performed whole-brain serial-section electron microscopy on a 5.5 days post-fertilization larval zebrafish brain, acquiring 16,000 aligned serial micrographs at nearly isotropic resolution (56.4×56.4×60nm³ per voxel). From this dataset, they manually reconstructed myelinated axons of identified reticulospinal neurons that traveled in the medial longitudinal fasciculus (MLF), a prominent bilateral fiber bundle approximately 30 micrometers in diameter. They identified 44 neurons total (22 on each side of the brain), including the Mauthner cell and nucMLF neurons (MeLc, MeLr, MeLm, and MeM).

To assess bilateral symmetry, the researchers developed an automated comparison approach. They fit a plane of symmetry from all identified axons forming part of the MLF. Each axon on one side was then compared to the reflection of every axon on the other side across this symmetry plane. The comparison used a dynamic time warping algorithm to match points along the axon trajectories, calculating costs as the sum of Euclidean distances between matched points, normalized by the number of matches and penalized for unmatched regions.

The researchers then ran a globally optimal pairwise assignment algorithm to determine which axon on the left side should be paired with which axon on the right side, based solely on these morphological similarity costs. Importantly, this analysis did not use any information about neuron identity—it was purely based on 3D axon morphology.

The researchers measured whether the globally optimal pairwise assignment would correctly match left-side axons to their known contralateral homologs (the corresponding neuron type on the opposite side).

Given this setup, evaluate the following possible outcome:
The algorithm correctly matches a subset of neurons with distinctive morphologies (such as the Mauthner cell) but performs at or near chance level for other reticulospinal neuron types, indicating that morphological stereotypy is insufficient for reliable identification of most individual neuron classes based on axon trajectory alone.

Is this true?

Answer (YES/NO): NO